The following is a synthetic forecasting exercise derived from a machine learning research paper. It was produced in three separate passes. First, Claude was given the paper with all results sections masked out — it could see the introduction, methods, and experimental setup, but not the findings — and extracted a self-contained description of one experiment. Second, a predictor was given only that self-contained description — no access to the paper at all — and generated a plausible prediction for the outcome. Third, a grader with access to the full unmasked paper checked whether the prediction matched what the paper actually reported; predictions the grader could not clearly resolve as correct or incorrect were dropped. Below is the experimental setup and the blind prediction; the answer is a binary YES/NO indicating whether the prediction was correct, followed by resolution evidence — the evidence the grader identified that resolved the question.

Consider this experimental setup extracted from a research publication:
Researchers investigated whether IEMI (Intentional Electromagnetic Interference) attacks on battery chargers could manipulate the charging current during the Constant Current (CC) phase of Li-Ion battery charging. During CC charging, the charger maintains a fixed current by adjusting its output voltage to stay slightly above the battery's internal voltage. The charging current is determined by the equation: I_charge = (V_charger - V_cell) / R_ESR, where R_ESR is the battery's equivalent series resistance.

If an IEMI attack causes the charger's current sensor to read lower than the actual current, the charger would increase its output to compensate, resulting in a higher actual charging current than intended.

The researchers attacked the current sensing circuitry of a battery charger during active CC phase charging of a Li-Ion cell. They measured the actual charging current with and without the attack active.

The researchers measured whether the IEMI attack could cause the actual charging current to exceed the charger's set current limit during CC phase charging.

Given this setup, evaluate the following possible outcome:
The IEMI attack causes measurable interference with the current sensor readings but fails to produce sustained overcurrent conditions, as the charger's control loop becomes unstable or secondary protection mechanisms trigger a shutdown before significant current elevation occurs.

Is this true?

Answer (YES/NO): NO